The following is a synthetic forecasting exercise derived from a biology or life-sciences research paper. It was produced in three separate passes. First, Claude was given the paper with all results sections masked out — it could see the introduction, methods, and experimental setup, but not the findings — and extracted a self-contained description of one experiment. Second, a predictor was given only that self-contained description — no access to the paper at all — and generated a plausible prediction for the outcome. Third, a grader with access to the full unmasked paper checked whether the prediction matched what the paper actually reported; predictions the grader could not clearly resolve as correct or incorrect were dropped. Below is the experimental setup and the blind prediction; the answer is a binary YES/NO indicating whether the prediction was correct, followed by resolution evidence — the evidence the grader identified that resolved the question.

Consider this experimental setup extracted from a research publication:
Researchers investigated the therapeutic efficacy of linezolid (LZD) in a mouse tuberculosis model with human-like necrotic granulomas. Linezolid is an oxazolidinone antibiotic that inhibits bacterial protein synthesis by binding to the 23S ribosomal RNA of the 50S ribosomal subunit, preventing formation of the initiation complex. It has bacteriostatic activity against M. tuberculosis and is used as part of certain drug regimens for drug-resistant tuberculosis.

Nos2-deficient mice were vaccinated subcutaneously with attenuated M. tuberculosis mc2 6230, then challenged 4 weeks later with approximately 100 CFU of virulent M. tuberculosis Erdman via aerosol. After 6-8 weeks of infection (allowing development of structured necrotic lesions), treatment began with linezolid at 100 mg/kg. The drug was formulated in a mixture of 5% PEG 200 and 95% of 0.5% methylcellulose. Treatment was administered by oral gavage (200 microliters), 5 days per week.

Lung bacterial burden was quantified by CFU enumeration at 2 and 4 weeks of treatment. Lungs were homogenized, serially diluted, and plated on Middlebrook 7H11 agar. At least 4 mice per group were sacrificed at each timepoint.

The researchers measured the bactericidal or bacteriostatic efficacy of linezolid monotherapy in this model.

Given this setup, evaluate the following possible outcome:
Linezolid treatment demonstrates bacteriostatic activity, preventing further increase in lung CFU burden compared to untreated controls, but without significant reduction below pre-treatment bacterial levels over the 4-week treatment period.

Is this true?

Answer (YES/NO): NO